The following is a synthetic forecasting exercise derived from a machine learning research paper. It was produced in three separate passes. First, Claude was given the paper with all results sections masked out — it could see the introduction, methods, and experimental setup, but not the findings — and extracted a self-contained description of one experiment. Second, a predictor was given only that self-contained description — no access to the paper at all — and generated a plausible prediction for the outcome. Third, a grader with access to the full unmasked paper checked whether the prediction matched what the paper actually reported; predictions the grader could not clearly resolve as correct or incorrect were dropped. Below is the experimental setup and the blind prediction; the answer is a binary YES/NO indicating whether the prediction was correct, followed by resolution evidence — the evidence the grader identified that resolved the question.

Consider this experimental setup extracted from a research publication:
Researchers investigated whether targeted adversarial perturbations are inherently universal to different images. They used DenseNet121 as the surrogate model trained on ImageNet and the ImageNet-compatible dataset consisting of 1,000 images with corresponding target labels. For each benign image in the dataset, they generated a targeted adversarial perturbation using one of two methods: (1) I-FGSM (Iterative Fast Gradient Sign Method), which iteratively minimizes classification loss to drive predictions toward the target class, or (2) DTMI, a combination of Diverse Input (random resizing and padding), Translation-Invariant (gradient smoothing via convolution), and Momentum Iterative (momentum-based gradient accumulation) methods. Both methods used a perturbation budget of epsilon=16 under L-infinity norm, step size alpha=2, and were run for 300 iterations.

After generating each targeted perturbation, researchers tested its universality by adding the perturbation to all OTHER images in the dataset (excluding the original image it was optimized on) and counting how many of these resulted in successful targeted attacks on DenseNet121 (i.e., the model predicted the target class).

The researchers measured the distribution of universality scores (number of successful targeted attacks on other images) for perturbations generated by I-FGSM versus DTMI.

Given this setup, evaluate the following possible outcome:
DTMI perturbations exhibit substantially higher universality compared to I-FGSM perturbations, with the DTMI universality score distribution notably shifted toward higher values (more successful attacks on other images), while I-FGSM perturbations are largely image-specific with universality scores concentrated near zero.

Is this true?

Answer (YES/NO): NO